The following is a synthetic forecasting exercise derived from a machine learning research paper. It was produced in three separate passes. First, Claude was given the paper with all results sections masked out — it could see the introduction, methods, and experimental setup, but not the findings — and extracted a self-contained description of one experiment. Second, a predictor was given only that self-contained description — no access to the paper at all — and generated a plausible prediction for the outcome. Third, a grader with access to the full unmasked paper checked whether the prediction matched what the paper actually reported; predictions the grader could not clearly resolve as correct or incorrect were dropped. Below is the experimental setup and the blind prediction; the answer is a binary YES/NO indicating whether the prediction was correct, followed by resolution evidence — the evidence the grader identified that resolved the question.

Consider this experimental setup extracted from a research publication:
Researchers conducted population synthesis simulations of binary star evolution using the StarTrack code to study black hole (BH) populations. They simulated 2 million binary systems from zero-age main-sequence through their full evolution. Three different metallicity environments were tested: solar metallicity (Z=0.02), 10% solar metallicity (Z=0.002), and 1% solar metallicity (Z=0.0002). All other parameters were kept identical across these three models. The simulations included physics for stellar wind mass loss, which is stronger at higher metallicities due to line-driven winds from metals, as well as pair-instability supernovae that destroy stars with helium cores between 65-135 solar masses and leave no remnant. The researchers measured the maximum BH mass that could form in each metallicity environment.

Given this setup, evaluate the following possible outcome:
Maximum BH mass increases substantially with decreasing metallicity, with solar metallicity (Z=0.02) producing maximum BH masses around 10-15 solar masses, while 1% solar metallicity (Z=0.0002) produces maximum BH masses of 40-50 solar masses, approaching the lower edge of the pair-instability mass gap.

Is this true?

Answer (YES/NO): NO